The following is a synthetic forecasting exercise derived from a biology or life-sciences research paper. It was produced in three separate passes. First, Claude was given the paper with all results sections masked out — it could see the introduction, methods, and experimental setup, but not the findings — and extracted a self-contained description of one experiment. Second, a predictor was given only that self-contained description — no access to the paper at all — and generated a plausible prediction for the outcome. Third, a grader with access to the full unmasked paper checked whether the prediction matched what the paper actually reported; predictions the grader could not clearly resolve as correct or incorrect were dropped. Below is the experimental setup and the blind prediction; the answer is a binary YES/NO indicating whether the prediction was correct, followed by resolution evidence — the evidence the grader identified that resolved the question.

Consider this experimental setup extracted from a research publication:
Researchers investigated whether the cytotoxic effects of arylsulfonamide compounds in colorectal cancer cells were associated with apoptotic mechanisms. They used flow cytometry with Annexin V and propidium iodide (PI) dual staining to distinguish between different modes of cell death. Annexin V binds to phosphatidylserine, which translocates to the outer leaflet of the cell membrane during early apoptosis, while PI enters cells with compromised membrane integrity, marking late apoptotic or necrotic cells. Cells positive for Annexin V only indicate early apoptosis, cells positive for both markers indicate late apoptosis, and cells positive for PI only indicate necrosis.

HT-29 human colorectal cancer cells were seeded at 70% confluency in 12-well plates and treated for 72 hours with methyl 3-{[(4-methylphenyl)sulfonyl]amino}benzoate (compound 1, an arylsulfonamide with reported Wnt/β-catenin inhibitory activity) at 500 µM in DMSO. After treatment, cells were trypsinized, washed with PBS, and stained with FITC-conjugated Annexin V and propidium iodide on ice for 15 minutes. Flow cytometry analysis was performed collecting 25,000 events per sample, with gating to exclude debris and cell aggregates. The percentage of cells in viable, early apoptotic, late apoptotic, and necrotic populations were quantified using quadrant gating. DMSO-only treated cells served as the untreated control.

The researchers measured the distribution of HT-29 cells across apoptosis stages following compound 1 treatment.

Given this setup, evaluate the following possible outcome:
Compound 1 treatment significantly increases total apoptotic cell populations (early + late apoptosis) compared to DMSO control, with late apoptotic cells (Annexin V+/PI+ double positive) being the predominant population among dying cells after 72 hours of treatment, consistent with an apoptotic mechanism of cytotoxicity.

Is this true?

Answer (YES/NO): NO